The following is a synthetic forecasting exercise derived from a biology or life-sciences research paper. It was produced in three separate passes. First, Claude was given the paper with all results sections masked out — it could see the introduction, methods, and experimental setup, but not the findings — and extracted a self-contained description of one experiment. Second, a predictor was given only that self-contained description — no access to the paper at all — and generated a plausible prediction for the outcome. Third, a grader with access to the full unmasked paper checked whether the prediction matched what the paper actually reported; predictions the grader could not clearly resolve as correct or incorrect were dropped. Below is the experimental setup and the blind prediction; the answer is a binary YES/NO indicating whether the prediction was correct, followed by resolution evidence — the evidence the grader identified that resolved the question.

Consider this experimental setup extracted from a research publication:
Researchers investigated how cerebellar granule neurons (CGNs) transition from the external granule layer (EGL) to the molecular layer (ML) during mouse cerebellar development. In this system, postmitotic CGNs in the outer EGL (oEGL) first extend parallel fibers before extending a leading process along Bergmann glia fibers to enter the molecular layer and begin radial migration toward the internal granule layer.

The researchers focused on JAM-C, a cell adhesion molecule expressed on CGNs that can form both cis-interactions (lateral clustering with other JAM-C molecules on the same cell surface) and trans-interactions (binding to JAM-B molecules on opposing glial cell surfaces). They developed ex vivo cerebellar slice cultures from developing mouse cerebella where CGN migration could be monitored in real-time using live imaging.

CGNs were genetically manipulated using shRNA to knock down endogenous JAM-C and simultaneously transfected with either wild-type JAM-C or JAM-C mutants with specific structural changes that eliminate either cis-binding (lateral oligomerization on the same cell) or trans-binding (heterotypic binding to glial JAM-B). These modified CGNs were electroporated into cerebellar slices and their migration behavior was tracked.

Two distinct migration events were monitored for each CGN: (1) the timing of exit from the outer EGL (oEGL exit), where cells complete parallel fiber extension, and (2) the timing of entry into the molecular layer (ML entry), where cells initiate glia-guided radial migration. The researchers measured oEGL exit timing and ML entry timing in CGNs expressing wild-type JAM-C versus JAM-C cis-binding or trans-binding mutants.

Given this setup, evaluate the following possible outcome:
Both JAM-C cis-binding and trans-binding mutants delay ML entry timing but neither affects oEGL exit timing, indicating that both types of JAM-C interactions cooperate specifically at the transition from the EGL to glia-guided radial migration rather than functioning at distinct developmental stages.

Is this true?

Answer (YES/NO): YES